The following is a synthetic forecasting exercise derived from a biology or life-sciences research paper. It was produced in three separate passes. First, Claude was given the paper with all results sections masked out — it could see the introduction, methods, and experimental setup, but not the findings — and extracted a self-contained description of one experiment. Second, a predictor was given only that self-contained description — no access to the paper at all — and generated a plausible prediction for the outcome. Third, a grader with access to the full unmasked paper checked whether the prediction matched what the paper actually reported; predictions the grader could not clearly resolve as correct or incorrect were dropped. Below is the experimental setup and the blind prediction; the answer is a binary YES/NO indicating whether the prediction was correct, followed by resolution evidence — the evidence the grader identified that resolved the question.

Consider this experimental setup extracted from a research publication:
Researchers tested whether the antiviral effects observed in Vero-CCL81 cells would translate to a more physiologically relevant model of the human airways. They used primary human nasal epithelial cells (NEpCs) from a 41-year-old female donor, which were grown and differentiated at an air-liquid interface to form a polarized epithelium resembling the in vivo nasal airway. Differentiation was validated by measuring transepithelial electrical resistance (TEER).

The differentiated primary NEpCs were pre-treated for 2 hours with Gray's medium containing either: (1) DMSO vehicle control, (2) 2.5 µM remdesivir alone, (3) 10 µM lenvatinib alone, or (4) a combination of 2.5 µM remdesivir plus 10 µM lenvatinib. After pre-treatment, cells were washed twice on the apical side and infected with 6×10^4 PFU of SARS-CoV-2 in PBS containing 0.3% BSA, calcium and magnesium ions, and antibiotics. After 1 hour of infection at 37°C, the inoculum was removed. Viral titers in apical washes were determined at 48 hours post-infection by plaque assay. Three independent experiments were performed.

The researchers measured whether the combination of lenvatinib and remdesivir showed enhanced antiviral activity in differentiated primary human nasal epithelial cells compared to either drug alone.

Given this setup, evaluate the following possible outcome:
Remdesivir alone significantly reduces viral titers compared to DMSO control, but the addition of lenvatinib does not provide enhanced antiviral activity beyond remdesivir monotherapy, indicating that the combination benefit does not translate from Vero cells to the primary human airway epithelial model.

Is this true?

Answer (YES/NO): NO